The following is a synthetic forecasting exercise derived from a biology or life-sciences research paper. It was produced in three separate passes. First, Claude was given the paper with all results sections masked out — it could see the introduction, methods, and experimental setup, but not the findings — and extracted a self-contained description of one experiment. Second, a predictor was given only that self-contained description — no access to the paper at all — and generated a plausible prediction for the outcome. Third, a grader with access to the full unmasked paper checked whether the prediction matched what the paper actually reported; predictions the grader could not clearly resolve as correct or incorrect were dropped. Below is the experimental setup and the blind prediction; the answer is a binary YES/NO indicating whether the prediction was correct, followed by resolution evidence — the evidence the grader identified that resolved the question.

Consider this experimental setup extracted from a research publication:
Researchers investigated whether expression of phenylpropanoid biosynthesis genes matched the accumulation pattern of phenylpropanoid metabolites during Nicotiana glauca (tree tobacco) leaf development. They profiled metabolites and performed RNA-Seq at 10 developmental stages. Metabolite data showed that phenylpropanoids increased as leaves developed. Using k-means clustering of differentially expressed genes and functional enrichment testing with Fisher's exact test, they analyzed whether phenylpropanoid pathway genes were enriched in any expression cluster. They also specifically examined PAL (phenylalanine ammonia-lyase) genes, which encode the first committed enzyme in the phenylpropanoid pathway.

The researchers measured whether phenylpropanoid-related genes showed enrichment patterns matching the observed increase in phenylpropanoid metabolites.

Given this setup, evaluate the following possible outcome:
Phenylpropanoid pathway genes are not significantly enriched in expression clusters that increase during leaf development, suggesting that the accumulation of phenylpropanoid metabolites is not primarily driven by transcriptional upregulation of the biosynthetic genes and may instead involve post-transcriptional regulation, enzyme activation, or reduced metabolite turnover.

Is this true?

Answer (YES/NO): YES